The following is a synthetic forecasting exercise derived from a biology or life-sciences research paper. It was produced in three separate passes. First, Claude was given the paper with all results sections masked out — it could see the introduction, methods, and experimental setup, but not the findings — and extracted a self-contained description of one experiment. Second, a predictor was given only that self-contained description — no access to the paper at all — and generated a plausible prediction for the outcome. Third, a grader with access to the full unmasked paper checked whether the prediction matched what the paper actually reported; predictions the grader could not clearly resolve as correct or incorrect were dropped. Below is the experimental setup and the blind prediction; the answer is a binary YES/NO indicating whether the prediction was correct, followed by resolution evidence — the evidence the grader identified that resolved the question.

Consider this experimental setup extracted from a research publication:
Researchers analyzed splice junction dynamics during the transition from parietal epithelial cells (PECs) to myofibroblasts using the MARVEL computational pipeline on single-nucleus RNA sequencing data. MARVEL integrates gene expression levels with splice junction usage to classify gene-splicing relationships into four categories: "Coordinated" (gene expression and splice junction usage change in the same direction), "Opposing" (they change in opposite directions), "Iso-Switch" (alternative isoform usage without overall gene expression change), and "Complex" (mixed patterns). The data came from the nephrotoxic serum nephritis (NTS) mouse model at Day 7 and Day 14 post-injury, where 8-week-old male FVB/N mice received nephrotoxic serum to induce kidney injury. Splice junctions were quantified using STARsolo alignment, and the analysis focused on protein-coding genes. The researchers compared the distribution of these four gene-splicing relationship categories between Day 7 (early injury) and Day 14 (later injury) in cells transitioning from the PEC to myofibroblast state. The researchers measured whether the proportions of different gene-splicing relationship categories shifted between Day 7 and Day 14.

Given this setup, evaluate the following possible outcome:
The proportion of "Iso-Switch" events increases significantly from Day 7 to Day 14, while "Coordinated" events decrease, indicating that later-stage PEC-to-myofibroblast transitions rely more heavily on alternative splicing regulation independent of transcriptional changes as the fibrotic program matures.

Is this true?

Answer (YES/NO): YES